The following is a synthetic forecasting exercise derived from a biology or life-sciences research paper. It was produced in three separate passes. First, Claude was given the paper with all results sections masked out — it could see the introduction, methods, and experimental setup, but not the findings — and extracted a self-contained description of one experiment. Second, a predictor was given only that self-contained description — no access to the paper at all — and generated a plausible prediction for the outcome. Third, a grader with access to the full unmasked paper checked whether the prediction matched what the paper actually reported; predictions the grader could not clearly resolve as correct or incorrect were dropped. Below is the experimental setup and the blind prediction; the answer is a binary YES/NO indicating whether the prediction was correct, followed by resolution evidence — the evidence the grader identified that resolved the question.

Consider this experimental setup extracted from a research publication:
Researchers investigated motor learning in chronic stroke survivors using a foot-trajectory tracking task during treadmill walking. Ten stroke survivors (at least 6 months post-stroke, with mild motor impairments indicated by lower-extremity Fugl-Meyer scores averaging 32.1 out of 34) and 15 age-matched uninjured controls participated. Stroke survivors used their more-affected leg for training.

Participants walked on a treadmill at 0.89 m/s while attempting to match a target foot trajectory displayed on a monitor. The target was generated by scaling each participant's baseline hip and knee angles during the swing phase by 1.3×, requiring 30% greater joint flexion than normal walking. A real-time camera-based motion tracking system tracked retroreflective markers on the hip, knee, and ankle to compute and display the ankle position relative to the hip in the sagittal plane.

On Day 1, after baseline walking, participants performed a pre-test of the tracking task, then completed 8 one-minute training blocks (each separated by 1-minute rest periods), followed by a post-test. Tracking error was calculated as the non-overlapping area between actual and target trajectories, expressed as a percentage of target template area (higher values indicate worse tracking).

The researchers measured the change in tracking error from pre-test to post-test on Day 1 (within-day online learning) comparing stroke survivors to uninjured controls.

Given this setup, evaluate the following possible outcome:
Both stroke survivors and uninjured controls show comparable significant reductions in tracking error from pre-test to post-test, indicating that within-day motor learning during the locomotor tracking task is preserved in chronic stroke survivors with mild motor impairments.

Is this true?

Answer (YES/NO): NO